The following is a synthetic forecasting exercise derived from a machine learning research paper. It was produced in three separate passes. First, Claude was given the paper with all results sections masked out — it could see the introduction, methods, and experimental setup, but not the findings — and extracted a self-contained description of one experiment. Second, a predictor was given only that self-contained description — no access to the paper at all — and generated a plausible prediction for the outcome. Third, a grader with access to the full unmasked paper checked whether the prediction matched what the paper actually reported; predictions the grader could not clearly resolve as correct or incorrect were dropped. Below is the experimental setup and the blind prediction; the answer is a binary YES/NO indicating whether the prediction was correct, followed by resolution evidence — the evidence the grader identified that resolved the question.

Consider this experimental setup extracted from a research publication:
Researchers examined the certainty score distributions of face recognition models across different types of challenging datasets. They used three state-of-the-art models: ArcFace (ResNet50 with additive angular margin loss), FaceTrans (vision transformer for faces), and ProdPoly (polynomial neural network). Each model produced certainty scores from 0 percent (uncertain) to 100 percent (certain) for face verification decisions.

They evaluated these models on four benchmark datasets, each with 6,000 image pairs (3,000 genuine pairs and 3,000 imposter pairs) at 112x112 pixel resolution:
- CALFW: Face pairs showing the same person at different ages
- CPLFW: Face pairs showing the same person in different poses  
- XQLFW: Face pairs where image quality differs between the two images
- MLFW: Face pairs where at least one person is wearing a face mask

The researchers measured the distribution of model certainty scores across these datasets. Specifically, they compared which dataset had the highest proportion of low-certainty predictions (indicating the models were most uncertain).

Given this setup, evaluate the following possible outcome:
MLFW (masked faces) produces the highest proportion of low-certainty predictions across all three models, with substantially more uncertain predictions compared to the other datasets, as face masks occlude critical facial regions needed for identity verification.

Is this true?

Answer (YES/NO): YES